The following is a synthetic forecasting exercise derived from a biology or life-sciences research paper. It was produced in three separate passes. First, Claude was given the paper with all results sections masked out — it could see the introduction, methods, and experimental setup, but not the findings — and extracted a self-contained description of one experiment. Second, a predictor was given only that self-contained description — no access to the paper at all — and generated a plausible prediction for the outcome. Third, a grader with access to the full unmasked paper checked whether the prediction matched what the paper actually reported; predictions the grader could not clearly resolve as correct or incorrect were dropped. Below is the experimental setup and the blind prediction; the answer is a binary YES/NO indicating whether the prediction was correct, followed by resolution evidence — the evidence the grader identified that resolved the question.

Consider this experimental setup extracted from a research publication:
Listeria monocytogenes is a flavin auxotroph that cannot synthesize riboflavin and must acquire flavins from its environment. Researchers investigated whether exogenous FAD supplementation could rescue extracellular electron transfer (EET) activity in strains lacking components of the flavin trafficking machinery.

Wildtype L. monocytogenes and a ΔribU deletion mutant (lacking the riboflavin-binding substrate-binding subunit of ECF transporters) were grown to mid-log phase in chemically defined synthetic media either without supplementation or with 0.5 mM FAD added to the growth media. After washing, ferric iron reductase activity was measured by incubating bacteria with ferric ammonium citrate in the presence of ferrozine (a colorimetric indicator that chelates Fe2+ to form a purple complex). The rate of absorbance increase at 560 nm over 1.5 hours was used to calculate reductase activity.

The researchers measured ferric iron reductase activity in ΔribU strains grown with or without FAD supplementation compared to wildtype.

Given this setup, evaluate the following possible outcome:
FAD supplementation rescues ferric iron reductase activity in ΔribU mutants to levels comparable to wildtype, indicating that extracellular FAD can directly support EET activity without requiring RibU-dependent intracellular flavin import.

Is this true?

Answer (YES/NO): YES